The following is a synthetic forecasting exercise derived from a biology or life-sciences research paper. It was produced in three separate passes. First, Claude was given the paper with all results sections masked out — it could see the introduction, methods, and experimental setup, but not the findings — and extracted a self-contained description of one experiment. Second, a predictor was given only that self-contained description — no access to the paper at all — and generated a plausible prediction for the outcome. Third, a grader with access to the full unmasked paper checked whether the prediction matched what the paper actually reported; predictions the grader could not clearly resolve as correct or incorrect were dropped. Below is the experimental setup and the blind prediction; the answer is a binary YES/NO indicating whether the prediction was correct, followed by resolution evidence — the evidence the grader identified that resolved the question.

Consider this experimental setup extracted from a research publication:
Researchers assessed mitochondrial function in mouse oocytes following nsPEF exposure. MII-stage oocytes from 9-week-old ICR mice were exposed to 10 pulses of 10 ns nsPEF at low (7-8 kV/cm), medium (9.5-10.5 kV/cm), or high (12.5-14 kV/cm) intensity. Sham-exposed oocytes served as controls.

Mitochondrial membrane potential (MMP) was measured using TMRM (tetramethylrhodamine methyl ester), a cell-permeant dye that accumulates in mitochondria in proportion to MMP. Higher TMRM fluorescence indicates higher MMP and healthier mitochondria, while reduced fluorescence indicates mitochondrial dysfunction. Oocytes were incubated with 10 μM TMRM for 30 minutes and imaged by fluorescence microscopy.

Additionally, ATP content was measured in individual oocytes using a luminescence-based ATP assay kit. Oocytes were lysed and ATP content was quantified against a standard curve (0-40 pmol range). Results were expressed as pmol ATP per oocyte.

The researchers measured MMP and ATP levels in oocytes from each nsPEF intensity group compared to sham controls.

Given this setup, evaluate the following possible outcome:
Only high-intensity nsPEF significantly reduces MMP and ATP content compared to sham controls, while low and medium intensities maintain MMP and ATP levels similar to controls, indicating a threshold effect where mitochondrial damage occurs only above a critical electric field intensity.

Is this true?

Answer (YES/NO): NO